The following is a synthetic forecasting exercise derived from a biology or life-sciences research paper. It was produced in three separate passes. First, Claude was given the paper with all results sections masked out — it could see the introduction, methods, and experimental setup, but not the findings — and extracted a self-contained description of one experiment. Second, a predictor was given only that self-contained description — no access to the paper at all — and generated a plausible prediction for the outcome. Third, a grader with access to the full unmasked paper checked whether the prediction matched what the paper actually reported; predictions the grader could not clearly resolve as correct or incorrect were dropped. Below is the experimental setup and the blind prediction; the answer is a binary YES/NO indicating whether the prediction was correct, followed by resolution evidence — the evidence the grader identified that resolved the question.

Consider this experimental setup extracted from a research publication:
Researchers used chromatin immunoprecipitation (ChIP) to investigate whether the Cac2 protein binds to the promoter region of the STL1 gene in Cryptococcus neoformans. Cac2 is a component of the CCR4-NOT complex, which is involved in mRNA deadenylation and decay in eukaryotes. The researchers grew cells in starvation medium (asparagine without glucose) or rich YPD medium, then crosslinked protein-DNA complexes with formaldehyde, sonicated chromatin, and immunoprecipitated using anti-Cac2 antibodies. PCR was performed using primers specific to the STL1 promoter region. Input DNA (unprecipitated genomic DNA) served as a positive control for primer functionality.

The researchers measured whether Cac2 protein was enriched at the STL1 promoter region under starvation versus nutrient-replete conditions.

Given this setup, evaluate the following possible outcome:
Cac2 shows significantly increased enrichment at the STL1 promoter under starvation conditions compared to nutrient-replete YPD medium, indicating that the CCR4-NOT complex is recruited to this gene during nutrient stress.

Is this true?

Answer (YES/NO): NO